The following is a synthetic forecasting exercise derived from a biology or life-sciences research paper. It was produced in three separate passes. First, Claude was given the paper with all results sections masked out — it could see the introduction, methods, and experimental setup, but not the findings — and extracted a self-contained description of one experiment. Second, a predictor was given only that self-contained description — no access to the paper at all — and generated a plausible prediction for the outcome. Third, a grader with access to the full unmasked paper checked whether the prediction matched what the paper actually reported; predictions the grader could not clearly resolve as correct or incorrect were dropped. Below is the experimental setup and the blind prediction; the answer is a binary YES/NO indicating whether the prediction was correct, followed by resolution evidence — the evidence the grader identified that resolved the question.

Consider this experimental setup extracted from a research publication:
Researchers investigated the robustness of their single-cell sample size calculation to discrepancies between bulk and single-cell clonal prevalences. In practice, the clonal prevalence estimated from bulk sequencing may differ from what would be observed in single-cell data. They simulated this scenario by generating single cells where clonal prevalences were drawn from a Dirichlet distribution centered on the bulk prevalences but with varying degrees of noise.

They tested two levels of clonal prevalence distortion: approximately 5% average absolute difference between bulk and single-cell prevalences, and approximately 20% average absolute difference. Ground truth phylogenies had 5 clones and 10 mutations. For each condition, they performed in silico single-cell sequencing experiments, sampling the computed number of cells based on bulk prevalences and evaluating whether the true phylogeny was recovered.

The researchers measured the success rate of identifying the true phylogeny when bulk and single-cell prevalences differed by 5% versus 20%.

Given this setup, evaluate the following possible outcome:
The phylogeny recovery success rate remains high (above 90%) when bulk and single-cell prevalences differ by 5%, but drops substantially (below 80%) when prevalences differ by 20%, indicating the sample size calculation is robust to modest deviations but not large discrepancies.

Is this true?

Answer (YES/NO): NO